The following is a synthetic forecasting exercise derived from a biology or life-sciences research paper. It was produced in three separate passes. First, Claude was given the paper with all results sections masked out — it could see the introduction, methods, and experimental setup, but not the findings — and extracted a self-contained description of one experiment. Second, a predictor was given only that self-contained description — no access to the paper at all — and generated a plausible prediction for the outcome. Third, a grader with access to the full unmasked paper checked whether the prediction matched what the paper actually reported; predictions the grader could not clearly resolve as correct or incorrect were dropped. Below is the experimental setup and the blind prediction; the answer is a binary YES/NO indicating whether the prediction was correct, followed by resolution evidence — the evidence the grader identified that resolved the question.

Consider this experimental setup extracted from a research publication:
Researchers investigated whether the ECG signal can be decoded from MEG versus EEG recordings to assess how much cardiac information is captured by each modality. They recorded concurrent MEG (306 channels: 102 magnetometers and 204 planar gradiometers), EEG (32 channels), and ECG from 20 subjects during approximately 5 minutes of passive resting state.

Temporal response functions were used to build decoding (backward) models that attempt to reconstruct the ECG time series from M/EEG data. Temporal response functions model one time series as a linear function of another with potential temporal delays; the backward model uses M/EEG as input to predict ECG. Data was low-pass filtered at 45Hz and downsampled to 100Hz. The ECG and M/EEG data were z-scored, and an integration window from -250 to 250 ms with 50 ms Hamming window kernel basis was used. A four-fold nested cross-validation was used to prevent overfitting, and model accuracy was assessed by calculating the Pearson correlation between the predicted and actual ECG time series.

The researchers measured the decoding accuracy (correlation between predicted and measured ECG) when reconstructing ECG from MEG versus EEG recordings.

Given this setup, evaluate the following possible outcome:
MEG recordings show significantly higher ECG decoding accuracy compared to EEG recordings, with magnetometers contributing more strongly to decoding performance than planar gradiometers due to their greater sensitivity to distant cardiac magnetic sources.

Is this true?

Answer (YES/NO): NO